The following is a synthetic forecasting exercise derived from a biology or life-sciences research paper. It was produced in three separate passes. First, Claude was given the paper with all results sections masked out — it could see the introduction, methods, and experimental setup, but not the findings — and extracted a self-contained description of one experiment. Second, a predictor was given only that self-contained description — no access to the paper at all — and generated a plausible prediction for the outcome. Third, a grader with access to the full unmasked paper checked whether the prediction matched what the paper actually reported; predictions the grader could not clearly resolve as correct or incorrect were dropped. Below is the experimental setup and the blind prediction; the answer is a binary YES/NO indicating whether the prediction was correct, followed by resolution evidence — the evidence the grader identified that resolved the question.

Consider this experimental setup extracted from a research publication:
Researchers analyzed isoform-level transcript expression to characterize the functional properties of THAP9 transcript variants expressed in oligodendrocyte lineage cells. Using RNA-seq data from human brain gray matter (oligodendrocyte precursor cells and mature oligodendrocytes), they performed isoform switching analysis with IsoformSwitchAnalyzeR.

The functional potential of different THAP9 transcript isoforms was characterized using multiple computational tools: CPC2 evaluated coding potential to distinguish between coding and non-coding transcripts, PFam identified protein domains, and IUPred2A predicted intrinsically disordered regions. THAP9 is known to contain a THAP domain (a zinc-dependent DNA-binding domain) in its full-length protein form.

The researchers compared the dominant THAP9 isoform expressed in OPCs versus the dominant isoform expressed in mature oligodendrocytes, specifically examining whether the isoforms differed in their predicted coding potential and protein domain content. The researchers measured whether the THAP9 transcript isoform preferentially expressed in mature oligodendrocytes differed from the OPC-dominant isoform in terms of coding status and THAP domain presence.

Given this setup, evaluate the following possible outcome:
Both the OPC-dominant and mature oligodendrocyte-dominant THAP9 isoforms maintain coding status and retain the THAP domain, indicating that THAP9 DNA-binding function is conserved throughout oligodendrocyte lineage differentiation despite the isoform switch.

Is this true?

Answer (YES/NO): NO